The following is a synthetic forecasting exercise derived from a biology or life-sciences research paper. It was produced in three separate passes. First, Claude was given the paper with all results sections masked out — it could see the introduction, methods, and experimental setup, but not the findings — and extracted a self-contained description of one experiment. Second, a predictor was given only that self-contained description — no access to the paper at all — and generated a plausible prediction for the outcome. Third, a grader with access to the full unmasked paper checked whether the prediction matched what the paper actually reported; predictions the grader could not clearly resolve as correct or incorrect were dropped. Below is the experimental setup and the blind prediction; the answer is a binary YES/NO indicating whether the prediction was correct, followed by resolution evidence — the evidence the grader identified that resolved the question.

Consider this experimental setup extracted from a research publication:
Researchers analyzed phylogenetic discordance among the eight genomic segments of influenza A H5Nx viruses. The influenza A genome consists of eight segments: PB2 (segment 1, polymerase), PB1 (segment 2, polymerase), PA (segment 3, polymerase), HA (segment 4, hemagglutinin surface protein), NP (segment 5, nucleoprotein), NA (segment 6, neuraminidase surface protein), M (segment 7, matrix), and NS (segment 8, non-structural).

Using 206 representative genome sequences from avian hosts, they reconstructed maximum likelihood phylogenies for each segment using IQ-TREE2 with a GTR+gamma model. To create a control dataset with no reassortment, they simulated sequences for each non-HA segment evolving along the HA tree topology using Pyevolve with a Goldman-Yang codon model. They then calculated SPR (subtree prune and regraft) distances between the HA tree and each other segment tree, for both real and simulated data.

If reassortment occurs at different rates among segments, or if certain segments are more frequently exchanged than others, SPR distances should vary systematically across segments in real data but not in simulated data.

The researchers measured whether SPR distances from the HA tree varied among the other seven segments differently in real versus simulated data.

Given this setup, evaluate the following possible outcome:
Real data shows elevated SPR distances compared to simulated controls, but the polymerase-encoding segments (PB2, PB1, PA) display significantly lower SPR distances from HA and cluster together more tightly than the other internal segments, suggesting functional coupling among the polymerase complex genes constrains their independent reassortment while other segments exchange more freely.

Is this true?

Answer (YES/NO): NO